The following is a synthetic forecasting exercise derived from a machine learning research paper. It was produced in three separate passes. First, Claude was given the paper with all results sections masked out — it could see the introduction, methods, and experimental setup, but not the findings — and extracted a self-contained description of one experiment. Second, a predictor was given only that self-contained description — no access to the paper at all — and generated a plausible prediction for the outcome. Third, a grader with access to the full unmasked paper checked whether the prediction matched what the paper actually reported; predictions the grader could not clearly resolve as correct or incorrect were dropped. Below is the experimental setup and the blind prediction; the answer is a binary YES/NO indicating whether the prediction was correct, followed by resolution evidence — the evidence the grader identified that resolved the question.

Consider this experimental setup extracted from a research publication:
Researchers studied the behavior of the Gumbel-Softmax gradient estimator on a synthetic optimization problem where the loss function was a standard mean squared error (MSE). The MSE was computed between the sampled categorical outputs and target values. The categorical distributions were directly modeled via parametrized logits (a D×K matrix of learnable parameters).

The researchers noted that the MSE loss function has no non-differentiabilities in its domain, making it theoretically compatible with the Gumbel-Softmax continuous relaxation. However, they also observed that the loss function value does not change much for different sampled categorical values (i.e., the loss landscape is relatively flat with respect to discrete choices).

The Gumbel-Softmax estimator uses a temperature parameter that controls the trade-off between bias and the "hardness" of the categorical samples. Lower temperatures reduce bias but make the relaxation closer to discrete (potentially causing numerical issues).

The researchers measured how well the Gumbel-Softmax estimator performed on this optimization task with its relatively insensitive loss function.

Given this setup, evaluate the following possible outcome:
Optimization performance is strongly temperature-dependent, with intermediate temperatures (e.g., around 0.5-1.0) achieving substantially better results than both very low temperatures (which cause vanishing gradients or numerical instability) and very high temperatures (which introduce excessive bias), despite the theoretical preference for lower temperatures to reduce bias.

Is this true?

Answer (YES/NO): NO